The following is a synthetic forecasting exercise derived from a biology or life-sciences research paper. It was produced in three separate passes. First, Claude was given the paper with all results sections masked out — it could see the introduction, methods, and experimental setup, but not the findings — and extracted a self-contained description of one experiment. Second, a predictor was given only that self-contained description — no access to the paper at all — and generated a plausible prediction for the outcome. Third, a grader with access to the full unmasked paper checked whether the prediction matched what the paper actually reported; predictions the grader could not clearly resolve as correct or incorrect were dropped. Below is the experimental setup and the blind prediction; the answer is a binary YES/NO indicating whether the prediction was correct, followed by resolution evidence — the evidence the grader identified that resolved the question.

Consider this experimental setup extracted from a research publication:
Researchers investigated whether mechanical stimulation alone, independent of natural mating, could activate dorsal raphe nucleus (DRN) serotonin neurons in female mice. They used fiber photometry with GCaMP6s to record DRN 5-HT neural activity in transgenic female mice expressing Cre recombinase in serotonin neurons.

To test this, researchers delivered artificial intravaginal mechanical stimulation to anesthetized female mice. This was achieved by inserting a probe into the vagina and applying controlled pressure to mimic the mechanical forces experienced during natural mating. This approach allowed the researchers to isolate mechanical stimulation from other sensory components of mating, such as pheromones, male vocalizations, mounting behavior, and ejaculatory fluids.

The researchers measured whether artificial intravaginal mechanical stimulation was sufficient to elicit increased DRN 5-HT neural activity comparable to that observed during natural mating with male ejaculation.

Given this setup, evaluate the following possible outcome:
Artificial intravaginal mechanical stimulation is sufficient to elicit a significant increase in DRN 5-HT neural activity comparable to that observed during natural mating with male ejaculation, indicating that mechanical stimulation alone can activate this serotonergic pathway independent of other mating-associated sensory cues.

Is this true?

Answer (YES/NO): YES